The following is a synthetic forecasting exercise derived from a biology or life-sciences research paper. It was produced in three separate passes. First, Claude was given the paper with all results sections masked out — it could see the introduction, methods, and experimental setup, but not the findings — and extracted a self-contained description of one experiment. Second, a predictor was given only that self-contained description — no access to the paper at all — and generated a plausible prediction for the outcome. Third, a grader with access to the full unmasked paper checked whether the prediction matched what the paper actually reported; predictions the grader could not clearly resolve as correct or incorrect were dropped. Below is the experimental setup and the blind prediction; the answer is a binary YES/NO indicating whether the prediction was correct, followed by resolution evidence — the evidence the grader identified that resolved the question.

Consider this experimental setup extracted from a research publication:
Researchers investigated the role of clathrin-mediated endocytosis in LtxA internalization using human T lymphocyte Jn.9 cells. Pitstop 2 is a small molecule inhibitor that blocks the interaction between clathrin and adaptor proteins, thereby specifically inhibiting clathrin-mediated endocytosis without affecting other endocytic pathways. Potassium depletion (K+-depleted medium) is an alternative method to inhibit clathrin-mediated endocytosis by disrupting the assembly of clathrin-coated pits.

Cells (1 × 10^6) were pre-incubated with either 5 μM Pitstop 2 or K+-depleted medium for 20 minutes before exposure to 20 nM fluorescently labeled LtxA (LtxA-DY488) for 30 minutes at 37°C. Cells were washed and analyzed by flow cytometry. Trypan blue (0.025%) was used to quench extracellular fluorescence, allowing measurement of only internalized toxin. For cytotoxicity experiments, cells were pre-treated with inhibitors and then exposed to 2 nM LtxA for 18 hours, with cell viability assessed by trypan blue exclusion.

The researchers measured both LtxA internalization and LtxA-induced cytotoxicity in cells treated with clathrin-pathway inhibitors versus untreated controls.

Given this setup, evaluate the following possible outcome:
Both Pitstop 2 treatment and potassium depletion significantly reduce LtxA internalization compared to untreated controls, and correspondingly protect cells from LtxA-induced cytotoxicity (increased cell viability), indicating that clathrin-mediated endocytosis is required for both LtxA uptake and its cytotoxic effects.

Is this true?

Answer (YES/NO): NO